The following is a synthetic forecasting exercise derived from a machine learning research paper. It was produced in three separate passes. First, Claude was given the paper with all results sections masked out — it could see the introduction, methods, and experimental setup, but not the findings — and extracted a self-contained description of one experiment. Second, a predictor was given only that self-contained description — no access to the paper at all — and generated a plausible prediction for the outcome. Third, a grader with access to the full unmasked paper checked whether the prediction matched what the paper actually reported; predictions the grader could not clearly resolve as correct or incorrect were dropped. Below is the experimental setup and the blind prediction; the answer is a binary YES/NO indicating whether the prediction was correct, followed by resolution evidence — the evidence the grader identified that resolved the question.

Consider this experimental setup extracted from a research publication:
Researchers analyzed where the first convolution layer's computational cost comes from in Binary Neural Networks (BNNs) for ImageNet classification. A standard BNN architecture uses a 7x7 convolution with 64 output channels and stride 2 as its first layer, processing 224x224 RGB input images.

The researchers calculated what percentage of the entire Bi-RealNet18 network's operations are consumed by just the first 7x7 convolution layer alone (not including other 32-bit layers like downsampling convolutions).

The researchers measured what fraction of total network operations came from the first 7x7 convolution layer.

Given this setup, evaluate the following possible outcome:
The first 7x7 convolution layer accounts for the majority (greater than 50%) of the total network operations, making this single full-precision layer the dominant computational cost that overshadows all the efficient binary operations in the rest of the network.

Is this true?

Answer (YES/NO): YES